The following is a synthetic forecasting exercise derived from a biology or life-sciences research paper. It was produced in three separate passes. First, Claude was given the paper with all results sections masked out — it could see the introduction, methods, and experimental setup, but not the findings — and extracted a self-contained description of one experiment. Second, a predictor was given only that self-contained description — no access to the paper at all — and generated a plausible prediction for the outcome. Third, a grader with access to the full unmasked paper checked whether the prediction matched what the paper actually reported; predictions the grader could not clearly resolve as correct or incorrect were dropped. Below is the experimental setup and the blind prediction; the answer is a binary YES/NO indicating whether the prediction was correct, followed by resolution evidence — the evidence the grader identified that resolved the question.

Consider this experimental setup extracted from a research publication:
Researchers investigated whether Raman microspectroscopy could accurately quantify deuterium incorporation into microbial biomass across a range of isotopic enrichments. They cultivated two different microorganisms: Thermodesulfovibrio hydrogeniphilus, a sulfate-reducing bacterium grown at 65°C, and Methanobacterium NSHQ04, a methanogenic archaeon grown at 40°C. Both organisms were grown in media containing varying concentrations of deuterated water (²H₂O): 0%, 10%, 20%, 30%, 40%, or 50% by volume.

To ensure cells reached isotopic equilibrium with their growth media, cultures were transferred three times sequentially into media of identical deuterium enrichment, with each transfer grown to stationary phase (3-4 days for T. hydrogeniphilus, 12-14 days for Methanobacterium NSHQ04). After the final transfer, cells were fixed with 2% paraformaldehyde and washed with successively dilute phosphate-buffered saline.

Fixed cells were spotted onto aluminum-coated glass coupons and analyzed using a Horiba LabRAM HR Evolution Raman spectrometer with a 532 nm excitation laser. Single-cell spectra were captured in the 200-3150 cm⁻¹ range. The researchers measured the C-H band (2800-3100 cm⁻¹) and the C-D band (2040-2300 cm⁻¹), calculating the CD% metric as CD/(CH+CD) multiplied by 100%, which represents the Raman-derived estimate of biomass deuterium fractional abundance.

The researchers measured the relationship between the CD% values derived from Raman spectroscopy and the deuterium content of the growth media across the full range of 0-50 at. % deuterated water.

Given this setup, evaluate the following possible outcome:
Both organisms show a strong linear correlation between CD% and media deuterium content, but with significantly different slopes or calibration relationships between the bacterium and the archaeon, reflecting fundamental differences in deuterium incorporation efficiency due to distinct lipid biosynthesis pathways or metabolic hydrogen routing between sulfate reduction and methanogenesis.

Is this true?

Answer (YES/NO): YES